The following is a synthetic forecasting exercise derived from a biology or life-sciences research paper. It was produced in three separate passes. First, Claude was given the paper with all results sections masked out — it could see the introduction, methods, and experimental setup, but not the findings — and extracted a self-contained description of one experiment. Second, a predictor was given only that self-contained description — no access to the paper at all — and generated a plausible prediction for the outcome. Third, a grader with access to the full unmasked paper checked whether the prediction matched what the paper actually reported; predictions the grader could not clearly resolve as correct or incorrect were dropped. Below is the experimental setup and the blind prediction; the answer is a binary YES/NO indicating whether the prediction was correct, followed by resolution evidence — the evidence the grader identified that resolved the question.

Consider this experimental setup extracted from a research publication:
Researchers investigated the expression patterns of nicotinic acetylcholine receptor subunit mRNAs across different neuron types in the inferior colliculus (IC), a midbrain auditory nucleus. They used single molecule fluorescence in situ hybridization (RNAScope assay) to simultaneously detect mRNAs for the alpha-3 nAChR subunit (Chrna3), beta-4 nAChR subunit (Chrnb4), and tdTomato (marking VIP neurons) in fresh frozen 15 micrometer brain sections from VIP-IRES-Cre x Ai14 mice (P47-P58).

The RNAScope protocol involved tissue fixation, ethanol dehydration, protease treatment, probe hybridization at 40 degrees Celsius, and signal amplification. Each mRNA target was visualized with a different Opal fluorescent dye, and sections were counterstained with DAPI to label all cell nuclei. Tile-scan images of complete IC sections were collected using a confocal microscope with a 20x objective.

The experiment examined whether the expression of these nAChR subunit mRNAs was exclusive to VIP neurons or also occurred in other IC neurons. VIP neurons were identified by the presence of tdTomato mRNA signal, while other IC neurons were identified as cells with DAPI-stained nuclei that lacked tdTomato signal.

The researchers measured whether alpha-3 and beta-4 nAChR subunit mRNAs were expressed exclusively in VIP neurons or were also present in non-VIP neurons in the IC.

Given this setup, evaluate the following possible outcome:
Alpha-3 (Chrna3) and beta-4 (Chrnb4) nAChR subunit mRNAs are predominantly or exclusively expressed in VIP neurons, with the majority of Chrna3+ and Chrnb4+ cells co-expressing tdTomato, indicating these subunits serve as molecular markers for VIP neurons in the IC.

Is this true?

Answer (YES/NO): NO